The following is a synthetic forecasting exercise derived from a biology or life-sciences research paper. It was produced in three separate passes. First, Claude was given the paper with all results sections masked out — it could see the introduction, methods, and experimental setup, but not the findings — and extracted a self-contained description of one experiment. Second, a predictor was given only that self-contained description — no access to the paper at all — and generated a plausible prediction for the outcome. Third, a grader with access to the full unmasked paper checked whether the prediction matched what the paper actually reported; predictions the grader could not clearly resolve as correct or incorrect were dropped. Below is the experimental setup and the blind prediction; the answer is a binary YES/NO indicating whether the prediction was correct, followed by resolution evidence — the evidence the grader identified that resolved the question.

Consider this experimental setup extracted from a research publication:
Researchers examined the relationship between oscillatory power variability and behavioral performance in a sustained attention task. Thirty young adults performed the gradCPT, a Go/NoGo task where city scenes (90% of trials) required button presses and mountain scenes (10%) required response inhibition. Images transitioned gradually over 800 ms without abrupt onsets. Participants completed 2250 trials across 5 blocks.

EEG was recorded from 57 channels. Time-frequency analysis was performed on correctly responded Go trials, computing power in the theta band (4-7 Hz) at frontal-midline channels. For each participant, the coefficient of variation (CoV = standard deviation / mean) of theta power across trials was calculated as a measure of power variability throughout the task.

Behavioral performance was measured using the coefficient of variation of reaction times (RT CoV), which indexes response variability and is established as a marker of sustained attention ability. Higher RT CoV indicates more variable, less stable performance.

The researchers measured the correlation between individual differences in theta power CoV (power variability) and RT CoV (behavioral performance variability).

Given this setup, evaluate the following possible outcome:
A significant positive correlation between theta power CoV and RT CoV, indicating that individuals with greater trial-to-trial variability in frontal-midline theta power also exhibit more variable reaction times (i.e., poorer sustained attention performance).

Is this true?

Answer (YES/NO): YES